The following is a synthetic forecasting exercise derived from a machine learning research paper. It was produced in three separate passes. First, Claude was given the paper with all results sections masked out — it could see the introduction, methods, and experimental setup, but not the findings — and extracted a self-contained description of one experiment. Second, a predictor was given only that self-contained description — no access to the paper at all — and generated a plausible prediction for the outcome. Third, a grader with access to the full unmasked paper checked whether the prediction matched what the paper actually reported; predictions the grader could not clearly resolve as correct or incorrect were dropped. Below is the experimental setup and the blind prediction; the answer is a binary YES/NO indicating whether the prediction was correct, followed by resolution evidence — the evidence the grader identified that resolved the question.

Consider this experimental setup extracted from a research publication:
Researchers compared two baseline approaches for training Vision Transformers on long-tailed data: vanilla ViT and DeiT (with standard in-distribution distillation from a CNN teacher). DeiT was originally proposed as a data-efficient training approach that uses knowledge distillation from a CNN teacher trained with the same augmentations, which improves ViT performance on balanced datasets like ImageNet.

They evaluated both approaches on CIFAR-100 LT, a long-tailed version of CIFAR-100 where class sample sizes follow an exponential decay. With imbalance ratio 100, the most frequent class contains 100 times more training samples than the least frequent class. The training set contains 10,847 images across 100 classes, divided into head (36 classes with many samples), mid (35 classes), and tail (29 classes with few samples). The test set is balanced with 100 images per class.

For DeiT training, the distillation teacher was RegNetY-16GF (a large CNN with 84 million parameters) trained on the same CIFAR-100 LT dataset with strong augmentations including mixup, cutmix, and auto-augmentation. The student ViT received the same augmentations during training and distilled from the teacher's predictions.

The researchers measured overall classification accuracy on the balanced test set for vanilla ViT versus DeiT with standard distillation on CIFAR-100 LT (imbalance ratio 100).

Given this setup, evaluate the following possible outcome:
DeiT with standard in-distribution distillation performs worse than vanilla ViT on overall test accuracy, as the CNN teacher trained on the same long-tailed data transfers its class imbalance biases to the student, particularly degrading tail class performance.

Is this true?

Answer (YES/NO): YES